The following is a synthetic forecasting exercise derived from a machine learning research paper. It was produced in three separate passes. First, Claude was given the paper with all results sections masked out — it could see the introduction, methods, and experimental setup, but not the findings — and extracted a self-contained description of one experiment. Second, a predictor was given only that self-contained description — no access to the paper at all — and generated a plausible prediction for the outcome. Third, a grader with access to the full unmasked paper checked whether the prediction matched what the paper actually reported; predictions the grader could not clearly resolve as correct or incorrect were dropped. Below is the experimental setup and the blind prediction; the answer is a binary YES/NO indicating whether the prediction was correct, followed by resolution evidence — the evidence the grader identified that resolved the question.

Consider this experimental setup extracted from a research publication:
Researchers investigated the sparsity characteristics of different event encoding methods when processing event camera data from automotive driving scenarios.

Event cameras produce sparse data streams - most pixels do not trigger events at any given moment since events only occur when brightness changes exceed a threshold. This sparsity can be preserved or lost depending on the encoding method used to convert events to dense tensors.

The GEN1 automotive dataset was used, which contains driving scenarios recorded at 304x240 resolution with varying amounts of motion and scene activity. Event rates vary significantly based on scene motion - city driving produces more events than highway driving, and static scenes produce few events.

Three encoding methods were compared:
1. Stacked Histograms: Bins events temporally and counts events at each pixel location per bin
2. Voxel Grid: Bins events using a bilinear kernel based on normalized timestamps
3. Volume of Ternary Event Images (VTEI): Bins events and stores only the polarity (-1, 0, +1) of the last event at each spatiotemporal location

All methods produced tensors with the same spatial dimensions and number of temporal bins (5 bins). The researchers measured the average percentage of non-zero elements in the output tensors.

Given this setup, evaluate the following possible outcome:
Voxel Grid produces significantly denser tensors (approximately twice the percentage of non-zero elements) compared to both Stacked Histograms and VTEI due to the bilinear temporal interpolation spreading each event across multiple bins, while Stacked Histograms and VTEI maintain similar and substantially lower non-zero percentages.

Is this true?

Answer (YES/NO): NO